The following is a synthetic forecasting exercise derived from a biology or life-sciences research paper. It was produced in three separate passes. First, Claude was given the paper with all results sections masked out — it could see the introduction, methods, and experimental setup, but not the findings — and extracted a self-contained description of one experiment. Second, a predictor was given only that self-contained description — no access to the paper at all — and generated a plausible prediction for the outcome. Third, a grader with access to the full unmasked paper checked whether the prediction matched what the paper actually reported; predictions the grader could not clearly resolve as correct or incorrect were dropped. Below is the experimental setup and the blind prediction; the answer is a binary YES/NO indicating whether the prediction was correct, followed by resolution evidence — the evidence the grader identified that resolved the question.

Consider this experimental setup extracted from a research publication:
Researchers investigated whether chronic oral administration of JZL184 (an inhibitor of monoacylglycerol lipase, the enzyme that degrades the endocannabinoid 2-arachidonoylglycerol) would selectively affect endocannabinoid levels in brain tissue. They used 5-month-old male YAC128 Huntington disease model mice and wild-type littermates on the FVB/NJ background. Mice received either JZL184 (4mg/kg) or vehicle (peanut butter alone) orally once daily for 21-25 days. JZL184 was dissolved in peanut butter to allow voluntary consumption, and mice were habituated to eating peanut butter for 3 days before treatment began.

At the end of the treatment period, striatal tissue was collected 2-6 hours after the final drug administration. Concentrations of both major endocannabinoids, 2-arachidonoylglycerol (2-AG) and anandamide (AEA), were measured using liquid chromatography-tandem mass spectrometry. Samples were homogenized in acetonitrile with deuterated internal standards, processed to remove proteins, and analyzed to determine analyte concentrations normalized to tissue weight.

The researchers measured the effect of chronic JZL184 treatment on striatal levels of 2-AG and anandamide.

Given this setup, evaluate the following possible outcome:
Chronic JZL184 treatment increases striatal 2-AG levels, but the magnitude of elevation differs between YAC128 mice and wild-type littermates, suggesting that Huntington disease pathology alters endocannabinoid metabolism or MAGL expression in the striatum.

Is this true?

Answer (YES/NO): NO